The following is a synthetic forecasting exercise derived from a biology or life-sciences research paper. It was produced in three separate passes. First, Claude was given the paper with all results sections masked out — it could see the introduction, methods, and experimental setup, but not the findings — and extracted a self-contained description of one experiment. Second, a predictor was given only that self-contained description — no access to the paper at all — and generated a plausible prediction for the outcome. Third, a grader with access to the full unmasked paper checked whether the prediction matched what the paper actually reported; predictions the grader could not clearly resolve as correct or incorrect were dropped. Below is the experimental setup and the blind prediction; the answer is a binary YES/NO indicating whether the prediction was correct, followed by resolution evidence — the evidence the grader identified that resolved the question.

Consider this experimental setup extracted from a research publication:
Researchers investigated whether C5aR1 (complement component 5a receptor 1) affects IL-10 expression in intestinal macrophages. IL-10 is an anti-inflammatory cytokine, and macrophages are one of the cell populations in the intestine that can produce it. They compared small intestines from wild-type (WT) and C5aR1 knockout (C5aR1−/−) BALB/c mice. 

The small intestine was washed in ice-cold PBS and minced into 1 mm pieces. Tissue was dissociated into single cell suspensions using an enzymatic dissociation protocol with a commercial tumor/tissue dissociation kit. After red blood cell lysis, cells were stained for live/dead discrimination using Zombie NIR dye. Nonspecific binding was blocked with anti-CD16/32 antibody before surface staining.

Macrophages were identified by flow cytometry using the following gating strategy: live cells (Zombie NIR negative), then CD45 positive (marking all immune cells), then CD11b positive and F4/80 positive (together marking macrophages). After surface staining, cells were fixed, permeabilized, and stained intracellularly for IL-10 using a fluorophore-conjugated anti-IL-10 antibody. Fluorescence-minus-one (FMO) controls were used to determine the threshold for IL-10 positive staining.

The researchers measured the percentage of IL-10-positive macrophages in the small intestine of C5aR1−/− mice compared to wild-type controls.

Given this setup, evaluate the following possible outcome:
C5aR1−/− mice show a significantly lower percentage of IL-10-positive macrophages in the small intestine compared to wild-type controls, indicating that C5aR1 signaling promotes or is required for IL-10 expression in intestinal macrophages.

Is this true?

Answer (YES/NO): NO